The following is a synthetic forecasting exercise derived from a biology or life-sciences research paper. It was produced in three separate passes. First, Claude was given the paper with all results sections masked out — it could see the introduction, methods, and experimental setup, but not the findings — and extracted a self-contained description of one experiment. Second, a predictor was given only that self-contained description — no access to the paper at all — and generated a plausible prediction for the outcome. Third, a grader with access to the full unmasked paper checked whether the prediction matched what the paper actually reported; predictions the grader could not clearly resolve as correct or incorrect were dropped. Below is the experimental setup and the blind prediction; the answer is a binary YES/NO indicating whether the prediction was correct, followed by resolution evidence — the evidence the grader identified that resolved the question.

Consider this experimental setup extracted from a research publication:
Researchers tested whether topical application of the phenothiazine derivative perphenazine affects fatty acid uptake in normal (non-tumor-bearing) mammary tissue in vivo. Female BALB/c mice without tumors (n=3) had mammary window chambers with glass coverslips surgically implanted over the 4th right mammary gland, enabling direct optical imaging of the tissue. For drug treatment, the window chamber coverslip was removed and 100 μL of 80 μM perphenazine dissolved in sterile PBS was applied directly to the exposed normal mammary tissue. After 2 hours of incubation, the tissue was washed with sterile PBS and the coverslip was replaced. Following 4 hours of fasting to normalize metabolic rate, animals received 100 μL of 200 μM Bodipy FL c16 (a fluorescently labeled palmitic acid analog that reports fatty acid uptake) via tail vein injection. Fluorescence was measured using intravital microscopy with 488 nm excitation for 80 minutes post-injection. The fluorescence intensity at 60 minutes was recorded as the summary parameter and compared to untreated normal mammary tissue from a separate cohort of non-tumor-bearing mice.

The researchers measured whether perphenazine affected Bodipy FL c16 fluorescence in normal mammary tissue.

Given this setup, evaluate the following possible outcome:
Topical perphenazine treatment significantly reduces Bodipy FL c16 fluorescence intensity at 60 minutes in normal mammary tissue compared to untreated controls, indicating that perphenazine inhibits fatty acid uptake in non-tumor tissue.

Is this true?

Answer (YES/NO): YES